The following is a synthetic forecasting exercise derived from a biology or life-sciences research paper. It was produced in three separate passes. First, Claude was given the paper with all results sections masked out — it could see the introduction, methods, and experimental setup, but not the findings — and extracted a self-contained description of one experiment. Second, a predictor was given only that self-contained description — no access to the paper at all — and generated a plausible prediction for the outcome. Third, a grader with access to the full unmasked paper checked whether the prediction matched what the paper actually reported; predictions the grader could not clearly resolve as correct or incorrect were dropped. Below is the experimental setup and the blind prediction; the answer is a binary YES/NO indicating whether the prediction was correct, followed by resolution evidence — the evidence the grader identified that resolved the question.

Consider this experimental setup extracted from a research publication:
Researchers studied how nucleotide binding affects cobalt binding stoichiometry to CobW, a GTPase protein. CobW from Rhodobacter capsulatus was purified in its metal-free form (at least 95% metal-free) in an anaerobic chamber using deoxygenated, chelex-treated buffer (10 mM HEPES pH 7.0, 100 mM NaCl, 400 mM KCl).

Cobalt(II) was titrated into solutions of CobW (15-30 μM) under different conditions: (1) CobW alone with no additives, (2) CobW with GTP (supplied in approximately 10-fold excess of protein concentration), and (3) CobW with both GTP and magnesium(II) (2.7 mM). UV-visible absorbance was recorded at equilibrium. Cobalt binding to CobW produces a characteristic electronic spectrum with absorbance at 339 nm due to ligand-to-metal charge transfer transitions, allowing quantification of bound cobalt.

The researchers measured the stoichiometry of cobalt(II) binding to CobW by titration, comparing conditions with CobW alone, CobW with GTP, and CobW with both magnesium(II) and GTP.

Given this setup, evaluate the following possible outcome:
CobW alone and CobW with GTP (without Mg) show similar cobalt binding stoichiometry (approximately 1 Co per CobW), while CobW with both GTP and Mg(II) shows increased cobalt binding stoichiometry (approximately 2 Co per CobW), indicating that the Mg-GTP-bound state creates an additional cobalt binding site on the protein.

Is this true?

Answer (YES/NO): NO